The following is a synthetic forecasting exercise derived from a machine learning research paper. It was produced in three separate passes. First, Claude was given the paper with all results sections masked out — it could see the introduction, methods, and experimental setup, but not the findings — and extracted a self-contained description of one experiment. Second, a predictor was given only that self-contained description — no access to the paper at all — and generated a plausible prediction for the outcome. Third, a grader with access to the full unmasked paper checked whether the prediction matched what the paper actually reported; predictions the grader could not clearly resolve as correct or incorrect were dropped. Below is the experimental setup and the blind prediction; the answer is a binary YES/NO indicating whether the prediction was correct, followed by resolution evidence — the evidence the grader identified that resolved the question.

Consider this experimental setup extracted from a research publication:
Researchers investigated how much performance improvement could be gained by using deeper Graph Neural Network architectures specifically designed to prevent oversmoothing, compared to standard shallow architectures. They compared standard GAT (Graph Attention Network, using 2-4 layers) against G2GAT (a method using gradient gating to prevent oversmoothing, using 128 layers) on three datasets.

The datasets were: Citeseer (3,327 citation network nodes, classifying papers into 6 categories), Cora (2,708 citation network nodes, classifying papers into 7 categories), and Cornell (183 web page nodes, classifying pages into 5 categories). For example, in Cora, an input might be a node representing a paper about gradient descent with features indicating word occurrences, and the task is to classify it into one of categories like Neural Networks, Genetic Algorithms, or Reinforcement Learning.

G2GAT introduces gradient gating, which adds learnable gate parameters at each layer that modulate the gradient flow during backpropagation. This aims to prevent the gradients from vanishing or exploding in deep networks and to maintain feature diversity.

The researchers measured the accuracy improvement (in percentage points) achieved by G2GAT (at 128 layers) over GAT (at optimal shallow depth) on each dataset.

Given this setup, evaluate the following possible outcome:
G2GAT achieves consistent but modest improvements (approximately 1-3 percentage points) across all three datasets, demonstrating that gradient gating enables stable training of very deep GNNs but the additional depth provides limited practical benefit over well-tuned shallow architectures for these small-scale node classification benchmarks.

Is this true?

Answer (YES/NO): NO